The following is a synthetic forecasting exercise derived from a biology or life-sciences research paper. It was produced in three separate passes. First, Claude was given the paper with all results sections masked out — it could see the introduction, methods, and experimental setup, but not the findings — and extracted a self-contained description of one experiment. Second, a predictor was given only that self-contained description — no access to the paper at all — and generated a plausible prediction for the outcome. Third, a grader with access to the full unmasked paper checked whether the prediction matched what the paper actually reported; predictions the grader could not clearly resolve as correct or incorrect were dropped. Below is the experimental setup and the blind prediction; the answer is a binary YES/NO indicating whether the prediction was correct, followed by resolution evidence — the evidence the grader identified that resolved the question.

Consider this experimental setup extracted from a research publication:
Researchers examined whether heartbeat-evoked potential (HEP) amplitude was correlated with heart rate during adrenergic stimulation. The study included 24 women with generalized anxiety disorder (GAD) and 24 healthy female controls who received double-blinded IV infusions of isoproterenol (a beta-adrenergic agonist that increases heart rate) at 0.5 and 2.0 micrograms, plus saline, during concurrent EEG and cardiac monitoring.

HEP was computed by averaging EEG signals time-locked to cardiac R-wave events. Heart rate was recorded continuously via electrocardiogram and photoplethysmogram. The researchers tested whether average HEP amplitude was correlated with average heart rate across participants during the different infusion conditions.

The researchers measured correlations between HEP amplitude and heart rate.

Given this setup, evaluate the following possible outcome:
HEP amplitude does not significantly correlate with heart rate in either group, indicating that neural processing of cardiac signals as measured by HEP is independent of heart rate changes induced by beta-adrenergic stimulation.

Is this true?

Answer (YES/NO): YES